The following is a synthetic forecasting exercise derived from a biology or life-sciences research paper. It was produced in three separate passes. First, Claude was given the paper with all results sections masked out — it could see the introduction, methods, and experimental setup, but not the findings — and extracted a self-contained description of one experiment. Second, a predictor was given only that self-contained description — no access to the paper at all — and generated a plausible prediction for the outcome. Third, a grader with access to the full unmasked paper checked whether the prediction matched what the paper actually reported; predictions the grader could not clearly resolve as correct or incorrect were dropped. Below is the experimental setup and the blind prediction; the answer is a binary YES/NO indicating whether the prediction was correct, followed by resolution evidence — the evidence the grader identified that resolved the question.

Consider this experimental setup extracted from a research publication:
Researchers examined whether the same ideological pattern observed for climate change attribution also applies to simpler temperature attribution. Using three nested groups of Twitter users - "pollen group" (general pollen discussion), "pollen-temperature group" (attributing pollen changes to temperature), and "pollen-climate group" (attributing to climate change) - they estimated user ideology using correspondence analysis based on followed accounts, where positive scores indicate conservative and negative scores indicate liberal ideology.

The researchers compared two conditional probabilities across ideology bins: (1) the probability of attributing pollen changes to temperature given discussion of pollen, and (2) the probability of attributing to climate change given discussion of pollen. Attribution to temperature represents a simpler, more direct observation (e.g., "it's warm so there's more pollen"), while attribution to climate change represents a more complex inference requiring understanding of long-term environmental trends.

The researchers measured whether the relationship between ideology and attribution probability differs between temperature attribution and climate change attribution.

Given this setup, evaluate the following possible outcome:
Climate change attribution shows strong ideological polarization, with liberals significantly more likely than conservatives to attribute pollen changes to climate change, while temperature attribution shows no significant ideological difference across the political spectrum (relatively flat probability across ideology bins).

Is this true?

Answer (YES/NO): YES